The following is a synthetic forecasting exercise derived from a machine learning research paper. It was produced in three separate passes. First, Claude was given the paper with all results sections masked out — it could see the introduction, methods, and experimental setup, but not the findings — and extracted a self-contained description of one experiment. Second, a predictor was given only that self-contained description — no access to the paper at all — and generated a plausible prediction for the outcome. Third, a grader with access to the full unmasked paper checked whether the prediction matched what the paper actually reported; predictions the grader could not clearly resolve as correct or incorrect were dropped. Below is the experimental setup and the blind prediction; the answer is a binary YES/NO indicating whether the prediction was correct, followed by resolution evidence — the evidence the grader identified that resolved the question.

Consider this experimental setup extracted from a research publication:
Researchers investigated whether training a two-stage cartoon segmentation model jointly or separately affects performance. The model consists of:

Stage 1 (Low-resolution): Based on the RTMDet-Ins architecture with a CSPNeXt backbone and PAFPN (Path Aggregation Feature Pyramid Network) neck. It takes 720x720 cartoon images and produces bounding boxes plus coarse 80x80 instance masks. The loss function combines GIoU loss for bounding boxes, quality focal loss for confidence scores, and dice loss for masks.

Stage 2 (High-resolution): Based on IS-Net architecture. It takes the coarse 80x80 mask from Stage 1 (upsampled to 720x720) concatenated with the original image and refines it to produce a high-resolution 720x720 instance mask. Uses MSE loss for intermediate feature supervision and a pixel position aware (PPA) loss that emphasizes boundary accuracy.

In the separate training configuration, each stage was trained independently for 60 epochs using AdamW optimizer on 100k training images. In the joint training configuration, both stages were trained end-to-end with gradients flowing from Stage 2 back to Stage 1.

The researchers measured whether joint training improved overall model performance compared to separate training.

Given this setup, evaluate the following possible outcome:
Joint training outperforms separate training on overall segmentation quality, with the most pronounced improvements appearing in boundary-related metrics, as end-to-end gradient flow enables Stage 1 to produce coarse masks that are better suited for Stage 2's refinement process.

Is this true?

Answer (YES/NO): NO